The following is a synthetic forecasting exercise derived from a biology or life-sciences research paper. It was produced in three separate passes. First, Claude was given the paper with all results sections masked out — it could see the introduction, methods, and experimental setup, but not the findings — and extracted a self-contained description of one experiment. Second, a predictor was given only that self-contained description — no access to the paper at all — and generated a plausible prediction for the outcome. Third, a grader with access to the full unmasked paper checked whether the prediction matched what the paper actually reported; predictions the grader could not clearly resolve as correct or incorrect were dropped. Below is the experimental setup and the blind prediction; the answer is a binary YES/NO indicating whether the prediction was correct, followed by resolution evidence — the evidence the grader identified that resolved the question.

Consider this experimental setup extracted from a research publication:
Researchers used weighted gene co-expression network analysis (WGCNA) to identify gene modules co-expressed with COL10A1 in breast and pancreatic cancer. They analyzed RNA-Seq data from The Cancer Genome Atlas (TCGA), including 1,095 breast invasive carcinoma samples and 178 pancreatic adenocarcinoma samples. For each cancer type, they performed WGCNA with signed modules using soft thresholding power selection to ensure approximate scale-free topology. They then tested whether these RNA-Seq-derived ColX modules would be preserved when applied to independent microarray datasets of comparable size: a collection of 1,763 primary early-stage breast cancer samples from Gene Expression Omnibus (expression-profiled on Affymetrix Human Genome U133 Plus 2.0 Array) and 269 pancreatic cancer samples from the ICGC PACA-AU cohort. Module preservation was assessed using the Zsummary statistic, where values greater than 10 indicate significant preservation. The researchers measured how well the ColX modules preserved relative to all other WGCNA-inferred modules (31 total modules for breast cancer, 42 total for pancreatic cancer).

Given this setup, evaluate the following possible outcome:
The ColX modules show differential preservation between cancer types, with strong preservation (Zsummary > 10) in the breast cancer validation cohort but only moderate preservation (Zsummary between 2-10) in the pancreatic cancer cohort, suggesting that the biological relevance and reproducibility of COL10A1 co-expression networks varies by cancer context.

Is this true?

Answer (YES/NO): NO